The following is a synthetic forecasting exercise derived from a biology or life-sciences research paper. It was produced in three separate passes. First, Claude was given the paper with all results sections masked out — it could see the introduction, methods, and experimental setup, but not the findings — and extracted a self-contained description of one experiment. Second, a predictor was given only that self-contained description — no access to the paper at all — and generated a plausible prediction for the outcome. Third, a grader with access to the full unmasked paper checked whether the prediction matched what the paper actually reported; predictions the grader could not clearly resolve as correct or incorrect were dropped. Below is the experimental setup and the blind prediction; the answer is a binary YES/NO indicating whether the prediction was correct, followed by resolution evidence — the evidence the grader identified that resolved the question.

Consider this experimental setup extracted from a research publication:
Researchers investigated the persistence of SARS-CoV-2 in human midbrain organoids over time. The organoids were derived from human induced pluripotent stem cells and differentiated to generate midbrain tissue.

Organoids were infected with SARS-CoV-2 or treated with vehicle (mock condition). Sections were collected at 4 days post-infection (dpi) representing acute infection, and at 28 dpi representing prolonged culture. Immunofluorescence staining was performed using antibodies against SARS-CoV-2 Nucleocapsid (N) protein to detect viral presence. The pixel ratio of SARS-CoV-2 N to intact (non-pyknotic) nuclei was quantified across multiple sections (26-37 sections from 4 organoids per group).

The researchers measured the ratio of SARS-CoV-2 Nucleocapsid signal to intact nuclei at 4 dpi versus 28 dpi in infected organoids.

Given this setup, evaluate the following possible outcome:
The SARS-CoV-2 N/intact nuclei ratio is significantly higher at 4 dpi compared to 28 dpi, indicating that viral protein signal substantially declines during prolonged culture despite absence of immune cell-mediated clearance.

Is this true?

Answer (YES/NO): YES